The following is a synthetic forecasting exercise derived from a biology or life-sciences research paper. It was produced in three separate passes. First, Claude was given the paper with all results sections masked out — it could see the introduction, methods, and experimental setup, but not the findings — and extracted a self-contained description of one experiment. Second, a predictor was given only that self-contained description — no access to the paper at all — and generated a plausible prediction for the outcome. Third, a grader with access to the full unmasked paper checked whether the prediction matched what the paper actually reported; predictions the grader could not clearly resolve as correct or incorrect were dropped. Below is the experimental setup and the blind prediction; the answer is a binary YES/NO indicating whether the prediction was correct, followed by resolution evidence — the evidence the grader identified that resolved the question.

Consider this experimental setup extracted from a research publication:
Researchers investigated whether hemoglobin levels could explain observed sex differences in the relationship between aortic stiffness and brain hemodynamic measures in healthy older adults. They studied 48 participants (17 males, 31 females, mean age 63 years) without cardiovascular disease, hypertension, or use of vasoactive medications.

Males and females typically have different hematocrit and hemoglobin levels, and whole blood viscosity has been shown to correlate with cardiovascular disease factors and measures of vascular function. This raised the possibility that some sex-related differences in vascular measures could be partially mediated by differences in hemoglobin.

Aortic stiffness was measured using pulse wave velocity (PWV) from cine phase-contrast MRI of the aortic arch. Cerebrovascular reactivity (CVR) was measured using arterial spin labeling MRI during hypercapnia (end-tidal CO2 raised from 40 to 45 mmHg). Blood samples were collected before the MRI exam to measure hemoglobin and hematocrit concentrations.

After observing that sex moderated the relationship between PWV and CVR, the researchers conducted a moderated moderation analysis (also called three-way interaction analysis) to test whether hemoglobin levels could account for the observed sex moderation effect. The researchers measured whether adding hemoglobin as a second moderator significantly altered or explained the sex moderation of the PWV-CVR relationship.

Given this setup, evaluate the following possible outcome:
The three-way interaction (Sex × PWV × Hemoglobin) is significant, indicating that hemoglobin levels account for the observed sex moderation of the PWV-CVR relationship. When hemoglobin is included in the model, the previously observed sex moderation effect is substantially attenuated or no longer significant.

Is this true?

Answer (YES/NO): NO